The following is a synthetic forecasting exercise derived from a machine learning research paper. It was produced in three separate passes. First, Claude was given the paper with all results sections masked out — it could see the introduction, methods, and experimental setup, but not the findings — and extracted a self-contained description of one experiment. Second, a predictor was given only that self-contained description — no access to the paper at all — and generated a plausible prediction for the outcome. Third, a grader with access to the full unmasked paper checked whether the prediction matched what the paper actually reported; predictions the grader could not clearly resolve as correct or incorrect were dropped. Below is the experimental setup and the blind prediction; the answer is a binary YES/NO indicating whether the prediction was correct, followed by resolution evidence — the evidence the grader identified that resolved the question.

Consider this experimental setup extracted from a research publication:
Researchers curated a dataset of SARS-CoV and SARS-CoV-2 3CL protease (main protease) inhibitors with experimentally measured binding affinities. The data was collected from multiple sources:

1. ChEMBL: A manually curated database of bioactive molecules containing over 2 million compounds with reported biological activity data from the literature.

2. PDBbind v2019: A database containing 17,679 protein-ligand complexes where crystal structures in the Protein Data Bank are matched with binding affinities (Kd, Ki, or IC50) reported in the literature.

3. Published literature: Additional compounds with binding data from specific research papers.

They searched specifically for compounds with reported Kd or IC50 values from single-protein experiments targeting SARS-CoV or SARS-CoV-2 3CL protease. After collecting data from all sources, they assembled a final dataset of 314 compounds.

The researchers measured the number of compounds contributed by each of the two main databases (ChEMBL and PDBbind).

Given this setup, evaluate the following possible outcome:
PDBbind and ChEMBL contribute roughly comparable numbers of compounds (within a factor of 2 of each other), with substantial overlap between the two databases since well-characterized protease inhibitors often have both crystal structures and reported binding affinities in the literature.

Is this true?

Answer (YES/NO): NO